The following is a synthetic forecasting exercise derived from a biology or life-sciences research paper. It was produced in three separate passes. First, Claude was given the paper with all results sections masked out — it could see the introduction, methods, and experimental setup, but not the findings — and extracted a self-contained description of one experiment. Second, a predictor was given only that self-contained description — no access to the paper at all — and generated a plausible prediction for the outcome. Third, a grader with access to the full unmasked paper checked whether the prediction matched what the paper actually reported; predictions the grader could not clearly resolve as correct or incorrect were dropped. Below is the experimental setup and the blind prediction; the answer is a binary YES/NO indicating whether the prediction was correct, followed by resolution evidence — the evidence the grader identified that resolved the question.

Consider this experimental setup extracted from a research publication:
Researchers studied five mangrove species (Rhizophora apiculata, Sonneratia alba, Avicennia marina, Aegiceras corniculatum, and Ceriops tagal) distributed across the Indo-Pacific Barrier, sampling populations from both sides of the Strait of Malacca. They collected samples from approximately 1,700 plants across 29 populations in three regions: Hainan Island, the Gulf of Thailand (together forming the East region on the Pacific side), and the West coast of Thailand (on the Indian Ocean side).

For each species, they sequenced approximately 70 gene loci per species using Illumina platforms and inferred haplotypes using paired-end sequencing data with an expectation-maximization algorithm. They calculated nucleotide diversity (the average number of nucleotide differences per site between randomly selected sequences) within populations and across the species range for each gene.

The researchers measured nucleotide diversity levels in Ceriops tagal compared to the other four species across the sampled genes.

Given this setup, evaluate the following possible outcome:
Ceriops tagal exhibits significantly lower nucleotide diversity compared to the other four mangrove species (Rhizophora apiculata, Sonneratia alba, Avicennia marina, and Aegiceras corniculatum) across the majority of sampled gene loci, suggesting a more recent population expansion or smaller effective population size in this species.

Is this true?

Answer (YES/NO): NO